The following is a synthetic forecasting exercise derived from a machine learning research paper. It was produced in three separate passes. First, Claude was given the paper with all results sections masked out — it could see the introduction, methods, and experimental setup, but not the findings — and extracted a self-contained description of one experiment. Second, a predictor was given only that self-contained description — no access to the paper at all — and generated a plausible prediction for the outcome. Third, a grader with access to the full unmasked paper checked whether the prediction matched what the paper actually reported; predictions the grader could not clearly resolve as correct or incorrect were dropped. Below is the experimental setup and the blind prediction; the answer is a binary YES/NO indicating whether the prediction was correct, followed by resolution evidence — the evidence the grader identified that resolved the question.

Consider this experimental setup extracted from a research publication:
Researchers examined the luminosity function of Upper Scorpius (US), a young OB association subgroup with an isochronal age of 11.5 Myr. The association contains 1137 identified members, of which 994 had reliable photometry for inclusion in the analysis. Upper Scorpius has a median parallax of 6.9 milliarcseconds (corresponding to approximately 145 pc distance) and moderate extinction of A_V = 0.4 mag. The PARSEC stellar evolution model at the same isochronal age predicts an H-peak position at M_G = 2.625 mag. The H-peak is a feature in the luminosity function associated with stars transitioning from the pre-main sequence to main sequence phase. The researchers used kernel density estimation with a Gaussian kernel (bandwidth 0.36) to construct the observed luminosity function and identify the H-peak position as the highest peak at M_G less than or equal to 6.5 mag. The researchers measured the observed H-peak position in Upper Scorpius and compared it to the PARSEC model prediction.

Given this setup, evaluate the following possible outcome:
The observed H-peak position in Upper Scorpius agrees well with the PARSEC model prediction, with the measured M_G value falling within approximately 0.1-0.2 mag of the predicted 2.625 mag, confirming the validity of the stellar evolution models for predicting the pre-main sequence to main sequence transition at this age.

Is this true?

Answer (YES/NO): NO